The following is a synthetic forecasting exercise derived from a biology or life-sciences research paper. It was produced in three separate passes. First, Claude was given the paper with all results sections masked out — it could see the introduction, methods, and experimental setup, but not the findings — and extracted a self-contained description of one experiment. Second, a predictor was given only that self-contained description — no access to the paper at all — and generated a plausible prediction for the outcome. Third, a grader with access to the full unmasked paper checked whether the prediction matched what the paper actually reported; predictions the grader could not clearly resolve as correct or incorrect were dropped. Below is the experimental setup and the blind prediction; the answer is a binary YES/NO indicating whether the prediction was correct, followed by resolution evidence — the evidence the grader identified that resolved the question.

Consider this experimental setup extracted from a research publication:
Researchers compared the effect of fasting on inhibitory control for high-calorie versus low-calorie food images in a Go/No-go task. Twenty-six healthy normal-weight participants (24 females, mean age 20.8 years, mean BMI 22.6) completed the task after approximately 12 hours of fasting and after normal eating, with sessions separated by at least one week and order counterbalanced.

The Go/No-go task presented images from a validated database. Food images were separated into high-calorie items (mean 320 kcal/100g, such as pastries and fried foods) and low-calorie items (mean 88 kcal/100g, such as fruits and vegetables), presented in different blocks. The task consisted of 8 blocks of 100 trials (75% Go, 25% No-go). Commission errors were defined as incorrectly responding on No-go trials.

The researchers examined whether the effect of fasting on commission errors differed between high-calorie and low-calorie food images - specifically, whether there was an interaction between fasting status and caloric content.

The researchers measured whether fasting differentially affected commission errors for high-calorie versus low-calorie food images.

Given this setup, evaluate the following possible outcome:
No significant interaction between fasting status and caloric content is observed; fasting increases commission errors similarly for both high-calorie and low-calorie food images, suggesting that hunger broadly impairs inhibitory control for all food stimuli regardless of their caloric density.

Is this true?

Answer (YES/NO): NO